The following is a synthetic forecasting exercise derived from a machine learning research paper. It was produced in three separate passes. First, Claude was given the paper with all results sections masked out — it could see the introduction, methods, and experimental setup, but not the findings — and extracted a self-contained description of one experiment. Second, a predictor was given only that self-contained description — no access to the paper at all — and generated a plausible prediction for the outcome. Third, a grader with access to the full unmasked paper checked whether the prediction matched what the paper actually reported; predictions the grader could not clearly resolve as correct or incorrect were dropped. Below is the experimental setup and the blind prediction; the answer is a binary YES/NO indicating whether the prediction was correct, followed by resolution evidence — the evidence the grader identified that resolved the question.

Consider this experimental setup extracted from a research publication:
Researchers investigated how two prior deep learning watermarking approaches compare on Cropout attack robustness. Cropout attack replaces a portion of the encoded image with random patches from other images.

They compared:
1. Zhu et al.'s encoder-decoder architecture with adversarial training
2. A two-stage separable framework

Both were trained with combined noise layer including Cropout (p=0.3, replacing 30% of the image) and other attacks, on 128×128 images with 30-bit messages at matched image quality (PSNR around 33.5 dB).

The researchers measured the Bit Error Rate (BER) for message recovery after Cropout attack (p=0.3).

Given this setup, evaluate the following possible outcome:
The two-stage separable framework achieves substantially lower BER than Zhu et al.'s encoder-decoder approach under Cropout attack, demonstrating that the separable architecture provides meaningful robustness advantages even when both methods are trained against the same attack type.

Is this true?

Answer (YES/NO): YES